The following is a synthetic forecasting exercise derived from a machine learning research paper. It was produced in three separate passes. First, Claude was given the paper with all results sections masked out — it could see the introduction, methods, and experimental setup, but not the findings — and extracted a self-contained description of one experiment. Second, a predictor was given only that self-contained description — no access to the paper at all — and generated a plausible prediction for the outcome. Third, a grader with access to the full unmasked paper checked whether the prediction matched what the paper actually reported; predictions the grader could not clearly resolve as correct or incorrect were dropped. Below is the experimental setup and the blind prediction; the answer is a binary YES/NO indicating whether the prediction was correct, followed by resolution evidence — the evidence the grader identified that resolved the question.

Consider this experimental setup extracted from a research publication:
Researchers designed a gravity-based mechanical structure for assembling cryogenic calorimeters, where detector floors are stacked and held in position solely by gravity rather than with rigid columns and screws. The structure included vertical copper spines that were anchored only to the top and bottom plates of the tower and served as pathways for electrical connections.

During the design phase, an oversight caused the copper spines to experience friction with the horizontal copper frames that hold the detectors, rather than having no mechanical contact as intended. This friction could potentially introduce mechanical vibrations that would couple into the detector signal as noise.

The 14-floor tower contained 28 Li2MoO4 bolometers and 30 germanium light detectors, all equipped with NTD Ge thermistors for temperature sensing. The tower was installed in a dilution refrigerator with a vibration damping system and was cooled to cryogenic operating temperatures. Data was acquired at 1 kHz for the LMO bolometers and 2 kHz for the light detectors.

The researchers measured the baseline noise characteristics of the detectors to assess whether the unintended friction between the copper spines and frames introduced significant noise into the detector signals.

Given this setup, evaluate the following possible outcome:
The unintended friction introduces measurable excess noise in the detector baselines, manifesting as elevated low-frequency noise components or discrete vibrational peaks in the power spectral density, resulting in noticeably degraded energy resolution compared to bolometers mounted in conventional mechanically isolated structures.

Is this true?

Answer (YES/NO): NO